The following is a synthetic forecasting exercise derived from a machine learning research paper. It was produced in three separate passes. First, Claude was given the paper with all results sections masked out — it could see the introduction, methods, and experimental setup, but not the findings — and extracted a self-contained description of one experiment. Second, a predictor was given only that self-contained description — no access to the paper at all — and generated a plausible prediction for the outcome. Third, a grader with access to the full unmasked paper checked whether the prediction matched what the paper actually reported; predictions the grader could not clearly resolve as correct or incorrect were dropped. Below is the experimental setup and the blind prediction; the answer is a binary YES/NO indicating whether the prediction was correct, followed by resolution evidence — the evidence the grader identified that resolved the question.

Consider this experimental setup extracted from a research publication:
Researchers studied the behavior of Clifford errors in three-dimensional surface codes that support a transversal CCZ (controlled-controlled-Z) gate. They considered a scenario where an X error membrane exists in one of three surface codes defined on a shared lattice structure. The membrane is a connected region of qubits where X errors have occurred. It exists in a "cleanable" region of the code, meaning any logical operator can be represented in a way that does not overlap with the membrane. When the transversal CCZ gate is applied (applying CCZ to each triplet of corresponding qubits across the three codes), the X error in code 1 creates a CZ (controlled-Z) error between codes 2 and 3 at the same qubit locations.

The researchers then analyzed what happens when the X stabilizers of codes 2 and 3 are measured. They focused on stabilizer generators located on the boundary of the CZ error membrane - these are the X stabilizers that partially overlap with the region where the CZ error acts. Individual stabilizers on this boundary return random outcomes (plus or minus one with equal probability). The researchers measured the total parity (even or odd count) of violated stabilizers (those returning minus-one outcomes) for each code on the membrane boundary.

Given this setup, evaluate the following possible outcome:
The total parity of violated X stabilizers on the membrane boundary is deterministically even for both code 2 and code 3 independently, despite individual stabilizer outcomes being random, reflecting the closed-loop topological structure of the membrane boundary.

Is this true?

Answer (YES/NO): YES